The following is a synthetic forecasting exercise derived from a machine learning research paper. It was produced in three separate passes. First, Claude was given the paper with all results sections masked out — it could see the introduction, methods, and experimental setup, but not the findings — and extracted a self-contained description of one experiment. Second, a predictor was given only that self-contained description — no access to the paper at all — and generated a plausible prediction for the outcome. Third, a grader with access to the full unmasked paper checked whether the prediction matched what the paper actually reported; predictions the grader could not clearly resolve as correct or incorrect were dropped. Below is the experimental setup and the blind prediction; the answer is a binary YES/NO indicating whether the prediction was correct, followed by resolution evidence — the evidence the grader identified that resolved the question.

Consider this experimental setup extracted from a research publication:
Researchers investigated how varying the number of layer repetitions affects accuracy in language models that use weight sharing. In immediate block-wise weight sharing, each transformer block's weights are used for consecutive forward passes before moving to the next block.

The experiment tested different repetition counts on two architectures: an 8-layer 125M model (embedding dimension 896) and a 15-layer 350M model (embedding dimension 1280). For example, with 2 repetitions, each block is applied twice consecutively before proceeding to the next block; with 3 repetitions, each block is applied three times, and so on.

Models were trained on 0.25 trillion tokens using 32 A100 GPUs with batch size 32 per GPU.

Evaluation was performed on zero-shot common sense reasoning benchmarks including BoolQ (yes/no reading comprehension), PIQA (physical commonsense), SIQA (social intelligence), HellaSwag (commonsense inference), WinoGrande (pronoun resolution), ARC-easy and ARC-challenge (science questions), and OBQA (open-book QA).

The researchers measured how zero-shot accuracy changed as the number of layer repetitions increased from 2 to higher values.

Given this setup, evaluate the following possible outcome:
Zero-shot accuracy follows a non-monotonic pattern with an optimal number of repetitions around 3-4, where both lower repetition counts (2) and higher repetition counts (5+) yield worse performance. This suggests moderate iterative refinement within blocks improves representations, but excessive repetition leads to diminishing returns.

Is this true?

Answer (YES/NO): NO